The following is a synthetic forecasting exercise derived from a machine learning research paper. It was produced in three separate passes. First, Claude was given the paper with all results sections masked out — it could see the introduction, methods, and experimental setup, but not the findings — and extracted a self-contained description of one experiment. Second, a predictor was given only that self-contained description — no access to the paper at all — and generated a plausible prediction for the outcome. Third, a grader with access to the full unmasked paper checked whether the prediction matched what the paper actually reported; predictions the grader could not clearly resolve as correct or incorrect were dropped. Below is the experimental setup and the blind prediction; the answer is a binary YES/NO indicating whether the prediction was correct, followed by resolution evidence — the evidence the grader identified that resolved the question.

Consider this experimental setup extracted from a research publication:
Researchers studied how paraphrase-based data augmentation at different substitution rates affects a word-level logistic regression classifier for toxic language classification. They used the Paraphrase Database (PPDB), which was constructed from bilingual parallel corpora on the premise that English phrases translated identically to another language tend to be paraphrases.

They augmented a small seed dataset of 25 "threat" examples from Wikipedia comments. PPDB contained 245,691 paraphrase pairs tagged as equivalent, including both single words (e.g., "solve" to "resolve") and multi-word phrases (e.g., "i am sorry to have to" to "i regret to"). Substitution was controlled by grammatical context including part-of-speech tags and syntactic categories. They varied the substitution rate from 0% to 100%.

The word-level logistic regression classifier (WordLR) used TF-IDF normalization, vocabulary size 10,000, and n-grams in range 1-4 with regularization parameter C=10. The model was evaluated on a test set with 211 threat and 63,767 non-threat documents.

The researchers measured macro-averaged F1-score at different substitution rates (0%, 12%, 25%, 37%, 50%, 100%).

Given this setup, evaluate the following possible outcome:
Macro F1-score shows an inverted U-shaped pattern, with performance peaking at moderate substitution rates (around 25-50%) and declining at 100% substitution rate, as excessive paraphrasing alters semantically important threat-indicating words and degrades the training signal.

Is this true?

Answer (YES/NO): NO